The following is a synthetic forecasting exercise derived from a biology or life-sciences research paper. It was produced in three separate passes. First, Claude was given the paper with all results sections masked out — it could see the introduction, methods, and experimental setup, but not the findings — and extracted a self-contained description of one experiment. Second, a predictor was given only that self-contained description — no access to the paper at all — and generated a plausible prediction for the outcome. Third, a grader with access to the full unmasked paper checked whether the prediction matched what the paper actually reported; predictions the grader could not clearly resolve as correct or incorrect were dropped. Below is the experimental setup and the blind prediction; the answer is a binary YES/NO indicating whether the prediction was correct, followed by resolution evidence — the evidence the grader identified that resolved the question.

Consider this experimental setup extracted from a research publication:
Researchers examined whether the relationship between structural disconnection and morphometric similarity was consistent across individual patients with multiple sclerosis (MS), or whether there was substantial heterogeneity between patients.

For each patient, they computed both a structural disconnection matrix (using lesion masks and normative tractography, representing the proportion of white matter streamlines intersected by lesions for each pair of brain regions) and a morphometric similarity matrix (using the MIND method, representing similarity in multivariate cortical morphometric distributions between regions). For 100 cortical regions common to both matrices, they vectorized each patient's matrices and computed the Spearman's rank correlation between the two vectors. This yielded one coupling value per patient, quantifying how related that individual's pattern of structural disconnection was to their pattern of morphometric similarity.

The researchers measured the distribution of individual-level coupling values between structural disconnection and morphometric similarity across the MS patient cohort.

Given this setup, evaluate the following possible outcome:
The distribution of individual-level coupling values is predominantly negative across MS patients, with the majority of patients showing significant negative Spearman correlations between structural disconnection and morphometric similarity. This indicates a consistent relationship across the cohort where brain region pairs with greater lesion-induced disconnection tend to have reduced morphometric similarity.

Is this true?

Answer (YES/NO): NO